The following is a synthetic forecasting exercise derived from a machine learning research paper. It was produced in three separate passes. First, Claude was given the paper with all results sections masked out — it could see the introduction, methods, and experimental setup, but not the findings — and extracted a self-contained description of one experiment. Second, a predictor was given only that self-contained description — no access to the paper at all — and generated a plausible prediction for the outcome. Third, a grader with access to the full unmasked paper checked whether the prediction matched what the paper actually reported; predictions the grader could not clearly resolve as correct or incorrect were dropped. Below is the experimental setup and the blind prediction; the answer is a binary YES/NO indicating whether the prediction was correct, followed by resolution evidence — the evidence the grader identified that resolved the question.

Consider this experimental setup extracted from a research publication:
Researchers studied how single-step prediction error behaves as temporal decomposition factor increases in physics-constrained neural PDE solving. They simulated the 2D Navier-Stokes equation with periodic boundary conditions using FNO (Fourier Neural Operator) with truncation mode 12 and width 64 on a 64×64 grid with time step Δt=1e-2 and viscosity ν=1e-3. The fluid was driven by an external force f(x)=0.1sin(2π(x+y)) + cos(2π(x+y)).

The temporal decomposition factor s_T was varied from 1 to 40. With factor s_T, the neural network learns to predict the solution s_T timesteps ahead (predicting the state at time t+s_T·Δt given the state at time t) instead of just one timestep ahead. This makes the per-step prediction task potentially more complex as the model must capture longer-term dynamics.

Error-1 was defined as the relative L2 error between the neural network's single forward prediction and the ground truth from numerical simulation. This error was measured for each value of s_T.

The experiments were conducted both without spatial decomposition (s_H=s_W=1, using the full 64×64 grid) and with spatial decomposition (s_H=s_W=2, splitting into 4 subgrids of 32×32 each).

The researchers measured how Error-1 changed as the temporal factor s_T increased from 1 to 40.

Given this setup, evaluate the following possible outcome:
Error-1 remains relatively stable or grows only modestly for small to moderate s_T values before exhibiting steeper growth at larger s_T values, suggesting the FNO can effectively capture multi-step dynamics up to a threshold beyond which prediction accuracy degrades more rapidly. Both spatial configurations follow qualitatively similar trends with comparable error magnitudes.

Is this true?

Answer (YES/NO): NO